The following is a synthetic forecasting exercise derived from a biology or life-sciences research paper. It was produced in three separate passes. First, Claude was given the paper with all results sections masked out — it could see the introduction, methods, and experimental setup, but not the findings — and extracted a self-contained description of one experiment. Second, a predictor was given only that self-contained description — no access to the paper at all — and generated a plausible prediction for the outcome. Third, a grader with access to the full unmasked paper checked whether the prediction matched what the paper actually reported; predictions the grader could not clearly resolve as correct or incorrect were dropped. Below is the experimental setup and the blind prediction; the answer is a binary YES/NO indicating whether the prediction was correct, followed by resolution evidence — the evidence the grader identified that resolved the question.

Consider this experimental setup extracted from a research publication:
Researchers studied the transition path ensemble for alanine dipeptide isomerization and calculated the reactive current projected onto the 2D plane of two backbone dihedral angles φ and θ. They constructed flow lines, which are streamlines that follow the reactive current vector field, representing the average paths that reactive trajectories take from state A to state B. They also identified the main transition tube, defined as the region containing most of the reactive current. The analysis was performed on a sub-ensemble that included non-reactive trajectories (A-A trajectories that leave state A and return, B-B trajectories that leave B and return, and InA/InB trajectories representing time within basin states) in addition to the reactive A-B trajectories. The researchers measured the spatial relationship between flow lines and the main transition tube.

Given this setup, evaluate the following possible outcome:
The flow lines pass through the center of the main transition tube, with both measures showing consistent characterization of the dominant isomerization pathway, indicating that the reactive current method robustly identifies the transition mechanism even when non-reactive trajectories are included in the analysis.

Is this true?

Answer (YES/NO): NO